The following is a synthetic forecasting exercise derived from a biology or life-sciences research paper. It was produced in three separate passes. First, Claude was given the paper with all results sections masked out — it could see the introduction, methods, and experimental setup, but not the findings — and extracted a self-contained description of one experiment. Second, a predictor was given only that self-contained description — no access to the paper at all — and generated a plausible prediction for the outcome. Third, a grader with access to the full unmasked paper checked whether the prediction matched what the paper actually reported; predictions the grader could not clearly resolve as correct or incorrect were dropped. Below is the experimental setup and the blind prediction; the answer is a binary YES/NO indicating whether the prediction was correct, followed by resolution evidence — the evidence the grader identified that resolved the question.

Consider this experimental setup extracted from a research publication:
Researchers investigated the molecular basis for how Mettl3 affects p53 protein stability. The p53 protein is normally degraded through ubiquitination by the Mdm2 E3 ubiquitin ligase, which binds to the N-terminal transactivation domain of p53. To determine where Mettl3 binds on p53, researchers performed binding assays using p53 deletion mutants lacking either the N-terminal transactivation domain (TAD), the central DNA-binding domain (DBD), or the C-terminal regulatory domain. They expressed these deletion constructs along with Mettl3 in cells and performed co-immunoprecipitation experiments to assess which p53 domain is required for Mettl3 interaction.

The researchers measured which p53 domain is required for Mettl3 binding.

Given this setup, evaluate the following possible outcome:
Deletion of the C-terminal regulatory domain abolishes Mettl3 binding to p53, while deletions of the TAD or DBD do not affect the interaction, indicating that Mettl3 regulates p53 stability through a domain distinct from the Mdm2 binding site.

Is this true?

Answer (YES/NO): NO